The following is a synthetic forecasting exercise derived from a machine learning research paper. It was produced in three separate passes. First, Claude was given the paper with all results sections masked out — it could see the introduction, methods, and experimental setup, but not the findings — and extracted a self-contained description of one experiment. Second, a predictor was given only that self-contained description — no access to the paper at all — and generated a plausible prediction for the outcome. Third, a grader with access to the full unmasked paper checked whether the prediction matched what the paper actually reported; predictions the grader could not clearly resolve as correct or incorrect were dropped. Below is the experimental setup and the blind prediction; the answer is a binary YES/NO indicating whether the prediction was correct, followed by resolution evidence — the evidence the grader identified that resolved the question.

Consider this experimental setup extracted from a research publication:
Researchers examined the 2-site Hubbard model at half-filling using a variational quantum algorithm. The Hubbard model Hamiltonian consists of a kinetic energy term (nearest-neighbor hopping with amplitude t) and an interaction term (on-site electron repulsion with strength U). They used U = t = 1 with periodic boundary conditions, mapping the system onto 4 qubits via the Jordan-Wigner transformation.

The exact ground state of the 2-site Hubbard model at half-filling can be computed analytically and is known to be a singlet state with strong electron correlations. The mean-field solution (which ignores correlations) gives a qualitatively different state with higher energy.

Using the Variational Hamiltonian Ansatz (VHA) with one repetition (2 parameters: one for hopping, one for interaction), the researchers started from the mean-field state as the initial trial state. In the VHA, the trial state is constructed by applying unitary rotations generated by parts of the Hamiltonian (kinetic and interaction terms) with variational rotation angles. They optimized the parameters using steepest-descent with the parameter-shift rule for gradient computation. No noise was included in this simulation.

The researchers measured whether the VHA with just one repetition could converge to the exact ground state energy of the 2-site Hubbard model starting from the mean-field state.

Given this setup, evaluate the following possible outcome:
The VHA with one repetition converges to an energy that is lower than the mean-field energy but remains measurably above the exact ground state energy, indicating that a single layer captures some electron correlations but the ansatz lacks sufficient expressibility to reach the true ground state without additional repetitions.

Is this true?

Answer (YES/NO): NO